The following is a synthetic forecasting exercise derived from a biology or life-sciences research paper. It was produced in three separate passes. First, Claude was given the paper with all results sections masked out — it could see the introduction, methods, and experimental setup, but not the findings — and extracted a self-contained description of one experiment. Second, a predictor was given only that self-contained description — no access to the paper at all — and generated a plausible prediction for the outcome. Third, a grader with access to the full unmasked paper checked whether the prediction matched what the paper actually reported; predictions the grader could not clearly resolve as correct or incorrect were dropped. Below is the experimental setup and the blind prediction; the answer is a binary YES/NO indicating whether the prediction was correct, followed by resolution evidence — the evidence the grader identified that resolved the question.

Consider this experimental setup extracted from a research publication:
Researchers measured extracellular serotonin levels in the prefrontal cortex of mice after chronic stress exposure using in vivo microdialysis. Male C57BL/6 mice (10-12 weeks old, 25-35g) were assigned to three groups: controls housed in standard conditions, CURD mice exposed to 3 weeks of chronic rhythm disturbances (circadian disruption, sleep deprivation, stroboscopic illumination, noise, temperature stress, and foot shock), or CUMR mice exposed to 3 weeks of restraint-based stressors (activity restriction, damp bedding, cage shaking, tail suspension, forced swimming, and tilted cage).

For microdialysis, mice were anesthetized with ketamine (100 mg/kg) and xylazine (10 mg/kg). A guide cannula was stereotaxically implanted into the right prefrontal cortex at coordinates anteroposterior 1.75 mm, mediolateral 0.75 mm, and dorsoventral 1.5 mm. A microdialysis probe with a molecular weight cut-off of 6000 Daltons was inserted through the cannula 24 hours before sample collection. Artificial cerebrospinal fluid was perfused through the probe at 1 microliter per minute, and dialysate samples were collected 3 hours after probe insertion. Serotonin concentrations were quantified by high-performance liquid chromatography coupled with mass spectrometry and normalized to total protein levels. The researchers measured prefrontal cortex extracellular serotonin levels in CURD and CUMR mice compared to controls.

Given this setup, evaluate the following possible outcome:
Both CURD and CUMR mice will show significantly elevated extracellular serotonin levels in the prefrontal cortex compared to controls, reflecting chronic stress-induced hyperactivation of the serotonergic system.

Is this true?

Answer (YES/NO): NO